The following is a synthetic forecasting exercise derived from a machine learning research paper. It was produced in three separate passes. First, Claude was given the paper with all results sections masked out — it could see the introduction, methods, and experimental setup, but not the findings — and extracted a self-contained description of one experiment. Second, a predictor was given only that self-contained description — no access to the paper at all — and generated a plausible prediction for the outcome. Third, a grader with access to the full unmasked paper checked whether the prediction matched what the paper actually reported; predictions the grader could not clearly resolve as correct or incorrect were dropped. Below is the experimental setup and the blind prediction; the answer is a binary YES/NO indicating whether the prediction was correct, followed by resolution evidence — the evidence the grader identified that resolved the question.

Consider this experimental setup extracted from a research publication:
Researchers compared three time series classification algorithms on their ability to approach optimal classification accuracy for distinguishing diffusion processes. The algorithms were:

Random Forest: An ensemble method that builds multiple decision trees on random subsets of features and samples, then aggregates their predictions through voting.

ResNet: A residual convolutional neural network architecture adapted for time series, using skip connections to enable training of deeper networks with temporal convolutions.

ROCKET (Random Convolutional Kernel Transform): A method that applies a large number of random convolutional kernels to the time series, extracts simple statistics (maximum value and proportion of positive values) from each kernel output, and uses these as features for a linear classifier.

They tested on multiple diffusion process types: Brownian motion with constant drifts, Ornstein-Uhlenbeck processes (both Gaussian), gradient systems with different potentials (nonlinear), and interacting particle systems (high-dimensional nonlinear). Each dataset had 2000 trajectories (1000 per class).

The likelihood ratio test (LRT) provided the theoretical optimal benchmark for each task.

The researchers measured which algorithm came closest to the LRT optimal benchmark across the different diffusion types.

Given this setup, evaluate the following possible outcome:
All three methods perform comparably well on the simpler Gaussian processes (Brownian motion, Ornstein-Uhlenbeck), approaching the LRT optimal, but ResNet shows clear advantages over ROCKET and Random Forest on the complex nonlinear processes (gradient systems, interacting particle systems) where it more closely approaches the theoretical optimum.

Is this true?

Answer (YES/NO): NO